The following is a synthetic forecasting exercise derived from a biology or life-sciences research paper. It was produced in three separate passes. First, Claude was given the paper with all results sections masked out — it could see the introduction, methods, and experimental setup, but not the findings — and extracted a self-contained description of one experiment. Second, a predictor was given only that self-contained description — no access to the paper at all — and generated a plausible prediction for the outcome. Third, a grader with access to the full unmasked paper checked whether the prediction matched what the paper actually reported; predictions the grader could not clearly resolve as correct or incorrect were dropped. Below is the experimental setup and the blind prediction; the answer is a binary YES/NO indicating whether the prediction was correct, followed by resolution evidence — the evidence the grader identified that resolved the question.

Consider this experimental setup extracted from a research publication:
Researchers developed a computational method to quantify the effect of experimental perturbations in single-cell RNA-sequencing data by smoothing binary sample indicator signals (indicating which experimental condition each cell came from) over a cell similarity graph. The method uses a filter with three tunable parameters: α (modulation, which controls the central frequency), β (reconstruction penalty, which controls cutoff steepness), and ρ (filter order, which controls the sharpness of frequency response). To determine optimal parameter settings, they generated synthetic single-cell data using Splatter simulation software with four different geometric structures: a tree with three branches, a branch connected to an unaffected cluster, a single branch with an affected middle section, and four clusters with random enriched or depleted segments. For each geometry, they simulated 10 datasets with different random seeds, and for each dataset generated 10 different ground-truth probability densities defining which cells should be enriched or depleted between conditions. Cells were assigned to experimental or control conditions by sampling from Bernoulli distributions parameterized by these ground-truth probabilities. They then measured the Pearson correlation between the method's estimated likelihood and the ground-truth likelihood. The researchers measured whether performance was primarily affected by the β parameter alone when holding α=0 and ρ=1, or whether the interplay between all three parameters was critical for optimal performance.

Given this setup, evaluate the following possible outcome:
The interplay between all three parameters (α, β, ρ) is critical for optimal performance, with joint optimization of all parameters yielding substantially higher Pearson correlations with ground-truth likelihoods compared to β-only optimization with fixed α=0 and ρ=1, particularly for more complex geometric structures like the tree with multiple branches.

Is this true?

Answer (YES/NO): NO